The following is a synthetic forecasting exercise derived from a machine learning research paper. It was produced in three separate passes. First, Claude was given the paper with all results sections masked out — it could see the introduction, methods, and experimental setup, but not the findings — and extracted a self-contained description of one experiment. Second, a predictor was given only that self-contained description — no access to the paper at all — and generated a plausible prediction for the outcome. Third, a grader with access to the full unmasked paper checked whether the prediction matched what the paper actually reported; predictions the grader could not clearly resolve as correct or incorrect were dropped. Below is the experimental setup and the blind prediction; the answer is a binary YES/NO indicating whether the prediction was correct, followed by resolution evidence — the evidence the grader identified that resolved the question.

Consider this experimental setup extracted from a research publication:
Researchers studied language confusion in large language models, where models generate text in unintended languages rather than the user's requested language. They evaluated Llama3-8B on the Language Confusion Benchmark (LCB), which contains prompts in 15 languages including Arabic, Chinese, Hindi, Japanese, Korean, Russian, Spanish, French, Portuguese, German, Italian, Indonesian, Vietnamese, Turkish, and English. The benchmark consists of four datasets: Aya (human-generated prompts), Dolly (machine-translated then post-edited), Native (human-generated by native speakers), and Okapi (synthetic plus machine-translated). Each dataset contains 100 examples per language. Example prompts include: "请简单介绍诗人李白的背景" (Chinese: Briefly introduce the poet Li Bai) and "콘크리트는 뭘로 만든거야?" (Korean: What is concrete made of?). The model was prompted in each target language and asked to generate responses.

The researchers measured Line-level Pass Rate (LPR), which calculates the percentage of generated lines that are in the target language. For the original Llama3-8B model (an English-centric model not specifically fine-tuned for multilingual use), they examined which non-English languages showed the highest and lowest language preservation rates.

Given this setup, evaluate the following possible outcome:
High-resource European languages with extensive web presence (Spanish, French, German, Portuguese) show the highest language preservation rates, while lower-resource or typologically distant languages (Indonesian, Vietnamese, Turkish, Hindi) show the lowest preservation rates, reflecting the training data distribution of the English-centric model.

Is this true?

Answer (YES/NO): NO